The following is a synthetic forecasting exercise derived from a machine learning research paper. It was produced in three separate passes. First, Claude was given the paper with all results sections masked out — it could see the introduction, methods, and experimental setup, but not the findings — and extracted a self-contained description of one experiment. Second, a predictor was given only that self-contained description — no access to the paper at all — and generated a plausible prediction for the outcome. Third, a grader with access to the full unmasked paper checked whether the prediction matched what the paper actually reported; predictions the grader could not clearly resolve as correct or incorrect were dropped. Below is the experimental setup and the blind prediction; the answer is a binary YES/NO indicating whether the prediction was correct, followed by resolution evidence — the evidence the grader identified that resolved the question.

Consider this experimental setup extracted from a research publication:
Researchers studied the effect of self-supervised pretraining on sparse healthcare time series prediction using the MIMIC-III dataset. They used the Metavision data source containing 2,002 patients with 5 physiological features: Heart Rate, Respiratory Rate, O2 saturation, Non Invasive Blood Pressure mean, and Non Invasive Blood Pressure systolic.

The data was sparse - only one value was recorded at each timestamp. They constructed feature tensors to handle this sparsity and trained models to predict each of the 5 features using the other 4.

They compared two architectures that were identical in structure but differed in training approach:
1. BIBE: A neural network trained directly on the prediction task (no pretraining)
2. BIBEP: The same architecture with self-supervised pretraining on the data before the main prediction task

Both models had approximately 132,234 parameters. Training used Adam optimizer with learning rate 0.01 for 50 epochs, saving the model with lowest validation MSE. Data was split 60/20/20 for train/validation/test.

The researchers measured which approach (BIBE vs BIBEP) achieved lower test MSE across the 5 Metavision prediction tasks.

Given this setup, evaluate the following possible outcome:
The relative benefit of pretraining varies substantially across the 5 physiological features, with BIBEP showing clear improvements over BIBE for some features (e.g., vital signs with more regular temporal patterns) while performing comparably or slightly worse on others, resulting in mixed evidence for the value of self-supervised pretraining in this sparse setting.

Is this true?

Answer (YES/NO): NO